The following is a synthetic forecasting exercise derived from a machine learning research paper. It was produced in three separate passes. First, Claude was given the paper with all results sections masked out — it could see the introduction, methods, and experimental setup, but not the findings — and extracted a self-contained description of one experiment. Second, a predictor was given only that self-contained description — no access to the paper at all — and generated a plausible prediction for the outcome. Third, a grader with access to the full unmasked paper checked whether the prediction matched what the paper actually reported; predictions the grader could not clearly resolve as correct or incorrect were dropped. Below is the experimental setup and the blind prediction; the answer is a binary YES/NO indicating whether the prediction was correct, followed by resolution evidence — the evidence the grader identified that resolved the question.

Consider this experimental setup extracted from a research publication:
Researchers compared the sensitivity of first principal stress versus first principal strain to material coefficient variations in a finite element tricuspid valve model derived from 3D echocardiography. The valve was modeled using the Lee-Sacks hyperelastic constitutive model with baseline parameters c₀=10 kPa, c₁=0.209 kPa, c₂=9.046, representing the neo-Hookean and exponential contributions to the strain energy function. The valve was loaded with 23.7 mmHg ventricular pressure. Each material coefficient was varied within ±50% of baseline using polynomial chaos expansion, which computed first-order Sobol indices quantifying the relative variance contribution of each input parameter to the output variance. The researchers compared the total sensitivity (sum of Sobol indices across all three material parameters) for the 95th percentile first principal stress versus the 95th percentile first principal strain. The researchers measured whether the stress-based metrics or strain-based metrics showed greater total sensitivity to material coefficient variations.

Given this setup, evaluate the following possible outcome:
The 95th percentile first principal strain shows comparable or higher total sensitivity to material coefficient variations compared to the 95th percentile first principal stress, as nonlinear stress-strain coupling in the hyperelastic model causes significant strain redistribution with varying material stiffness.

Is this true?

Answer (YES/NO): YES